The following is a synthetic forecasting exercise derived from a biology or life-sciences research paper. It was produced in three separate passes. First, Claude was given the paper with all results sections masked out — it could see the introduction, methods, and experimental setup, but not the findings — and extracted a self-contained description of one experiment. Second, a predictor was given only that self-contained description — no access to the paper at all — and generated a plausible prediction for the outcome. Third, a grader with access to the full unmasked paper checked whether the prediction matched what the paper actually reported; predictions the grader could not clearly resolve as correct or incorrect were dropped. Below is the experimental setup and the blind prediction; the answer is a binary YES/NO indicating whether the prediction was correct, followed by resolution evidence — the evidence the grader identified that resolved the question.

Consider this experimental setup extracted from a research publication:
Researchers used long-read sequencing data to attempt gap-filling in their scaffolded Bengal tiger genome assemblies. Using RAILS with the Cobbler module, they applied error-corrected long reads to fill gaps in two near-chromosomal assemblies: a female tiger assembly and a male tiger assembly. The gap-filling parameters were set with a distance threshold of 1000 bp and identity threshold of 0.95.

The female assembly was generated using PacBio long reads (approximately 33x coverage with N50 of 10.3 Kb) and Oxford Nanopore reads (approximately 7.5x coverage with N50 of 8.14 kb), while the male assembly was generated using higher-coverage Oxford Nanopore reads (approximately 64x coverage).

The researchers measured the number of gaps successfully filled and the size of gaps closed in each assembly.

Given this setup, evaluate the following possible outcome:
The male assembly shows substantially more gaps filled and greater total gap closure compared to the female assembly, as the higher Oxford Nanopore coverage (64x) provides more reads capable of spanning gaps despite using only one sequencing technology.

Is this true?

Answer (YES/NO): NO